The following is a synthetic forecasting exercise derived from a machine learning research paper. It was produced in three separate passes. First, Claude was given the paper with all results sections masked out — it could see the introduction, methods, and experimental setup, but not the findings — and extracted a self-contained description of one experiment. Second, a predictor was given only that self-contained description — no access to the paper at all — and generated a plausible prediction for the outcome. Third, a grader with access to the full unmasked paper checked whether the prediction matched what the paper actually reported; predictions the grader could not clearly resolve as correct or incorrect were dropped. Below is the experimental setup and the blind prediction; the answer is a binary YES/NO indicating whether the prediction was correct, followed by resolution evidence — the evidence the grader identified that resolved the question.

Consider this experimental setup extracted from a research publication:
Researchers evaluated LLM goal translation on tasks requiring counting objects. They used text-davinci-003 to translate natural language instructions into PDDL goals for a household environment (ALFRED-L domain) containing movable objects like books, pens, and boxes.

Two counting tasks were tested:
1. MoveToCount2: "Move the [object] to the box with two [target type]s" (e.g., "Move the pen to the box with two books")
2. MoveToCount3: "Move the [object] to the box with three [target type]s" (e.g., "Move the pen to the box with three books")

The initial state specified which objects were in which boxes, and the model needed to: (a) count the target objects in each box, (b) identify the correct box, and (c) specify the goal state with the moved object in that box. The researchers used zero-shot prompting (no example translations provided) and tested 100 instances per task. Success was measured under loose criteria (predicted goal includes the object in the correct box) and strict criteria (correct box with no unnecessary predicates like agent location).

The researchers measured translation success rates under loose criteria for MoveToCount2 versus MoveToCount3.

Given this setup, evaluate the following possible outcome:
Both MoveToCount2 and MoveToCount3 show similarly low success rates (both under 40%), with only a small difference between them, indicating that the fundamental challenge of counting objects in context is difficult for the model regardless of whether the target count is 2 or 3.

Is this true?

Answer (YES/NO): NO